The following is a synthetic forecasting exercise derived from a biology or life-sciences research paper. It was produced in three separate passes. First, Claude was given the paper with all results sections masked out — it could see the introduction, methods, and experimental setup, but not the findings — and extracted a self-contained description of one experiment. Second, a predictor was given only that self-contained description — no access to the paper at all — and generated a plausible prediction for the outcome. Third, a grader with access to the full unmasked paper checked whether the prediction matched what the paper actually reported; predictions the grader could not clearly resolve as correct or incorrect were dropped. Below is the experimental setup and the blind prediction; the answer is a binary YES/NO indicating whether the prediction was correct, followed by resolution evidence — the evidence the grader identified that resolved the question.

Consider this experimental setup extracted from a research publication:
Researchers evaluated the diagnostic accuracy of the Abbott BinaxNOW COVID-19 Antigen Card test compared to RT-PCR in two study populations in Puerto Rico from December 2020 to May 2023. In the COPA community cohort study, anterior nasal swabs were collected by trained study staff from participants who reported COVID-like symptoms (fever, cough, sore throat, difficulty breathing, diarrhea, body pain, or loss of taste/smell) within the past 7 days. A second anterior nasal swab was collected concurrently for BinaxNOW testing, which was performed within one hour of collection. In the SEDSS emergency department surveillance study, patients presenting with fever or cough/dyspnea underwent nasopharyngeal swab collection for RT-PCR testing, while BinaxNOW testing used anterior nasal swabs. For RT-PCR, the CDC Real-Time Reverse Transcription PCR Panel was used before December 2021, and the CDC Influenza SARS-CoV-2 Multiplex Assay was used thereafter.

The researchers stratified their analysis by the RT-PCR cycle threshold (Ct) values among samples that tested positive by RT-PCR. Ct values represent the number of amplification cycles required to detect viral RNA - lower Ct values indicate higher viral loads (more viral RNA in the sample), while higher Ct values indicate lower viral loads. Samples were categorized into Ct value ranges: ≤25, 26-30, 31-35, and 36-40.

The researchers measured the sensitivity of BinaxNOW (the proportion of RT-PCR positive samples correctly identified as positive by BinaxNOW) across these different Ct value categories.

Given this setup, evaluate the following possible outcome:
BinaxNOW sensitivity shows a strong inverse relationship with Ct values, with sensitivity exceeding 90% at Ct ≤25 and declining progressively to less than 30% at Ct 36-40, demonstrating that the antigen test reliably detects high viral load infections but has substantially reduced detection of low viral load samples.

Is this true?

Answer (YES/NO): YES